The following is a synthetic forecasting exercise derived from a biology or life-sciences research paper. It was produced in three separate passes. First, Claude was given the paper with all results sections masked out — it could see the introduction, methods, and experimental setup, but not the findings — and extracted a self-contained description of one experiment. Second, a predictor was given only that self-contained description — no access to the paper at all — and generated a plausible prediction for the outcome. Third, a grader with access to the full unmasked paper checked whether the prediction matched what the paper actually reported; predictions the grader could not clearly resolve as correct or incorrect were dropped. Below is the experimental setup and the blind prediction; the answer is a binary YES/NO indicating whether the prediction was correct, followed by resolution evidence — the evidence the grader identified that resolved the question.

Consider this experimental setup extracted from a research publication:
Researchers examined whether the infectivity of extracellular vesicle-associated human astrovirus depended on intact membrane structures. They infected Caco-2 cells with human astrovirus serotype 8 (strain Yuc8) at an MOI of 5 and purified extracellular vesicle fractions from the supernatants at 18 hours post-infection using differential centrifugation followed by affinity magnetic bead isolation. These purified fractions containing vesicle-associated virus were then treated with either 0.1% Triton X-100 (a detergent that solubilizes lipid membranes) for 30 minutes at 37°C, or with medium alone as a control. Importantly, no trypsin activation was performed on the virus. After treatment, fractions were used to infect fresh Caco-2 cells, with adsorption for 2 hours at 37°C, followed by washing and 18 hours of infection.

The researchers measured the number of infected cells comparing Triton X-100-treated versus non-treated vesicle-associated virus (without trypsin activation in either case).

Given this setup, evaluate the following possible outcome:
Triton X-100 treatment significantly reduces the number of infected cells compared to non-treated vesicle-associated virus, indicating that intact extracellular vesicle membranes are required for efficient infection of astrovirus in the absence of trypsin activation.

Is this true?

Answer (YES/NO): YES